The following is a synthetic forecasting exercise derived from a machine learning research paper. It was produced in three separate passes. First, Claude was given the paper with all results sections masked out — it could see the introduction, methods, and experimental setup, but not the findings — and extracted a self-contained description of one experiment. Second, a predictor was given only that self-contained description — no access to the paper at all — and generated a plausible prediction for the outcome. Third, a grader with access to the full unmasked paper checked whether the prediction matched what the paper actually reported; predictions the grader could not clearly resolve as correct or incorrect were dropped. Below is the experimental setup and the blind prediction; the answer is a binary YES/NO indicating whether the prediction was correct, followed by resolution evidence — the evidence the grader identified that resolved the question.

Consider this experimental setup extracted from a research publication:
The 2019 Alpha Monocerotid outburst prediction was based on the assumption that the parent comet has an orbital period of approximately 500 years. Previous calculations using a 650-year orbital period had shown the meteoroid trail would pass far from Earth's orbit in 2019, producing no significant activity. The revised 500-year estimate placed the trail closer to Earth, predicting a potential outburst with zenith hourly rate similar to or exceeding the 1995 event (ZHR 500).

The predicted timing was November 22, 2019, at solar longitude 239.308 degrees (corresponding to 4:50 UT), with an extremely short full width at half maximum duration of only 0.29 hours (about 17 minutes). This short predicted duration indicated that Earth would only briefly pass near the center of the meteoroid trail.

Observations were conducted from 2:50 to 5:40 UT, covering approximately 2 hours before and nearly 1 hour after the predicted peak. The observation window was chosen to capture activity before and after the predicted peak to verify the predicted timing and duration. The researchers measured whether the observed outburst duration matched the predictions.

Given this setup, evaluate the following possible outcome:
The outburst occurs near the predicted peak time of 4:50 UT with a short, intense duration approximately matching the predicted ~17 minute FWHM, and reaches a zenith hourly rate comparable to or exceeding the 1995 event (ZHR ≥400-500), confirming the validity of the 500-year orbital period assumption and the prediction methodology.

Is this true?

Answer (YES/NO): NO